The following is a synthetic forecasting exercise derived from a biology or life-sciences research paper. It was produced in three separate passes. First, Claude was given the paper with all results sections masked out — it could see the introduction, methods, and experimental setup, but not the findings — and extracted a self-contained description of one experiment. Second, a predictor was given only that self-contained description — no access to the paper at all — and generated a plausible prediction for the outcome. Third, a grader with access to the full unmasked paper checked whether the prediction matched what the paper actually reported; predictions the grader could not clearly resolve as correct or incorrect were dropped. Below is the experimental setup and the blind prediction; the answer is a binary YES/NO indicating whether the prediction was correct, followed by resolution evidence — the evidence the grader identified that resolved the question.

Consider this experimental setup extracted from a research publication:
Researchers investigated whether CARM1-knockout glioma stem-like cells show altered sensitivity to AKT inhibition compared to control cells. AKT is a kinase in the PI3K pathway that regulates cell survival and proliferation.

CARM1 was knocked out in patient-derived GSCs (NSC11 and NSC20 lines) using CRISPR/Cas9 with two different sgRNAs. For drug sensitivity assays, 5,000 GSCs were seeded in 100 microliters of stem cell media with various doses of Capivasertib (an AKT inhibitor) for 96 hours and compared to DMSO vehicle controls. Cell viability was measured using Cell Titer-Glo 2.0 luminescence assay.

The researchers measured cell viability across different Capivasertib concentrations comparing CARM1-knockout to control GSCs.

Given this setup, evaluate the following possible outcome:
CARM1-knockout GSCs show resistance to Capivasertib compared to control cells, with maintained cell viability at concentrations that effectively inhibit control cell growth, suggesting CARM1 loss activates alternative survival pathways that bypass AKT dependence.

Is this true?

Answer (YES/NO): NO